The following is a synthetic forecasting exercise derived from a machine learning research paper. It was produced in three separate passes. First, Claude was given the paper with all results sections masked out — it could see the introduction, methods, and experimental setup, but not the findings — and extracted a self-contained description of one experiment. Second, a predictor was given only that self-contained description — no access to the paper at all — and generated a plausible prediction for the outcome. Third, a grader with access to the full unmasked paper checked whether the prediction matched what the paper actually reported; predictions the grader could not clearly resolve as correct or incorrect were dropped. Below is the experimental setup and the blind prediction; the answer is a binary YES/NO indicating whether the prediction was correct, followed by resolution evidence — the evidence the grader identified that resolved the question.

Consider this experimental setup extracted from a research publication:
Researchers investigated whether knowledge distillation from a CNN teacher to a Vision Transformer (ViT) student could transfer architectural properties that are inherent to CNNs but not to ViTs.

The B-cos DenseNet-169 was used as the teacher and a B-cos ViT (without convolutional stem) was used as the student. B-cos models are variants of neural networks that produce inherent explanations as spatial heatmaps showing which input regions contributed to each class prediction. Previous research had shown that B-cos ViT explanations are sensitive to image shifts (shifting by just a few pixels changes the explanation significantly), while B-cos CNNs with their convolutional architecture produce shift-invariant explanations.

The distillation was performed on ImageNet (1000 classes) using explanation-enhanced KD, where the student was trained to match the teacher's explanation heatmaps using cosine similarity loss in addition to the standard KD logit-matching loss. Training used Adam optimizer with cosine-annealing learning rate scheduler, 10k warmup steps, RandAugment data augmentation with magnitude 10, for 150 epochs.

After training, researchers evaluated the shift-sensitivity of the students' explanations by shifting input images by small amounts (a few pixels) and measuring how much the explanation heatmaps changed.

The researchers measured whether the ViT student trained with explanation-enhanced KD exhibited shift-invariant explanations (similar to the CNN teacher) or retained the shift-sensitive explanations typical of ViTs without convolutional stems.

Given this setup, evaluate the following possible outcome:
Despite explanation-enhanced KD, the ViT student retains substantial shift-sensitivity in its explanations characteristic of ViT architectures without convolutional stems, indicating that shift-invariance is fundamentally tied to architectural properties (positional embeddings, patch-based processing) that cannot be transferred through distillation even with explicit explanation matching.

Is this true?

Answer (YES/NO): NO